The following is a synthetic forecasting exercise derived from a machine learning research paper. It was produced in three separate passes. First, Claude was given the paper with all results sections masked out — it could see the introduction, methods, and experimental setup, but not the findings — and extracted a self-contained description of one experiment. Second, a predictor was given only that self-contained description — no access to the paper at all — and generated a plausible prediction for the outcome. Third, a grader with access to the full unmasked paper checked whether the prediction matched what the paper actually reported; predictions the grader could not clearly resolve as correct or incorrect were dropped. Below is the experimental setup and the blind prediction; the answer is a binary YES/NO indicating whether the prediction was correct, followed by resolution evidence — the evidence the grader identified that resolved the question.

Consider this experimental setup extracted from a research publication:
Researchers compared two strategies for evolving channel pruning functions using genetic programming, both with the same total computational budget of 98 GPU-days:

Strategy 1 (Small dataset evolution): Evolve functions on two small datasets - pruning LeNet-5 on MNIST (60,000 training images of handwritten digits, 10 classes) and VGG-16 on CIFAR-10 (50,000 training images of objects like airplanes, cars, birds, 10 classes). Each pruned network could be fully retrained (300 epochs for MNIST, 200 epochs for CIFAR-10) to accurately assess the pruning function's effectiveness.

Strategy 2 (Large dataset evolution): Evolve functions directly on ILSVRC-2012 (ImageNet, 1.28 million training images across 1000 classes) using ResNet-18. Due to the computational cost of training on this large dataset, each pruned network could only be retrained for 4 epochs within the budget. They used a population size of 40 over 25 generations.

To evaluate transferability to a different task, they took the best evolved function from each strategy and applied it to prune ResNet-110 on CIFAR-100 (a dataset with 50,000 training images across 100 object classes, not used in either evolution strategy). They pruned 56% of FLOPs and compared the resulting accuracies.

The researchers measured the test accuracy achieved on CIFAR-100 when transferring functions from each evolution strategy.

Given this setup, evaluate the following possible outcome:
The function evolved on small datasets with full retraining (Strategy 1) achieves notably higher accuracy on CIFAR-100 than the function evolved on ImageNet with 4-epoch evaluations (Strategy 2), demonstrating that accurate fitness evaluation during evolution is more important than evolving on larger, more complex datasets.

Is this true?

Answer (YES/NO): YES